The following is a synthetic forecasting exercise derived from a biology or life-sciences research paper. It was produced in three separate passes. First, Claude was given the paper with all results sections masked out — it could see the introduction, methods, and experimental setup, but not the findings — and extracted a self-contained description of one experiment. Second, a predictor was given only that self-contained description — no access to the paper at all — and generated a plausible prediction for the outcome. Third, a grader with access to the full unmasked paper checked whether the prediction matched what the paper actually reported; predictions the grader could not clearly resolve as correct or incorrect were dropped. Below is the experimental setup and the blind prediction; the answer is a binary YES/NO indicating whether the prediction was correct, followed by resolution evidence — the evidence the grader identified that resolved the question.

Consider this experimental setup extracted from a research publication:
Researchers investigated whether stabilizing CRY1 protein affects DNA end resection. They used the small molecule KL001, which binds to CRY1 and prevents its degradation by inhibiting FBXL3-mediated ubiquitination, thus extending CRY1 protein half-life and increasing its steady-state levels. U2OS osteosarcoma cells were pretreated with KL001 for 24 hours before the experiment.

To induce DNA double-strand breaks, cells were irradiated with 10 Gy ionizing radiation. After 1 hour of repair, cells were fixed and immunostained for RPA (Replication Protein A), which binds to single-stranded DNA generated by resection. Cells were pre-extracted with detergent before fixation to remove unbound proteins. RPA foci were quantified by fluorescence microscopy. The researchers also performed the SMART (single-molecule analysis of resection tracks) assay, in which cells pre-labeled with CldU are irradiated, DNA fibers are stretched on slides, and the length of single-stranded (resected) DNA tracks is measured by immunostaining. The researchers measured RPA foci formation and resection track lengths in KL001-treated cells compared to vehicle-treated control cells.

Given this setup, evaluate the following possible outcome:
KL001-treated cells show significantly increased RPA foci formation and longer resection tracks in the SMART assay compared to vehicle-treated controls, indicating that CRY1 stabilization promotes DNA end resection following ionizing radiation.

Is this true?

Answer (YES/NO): NO